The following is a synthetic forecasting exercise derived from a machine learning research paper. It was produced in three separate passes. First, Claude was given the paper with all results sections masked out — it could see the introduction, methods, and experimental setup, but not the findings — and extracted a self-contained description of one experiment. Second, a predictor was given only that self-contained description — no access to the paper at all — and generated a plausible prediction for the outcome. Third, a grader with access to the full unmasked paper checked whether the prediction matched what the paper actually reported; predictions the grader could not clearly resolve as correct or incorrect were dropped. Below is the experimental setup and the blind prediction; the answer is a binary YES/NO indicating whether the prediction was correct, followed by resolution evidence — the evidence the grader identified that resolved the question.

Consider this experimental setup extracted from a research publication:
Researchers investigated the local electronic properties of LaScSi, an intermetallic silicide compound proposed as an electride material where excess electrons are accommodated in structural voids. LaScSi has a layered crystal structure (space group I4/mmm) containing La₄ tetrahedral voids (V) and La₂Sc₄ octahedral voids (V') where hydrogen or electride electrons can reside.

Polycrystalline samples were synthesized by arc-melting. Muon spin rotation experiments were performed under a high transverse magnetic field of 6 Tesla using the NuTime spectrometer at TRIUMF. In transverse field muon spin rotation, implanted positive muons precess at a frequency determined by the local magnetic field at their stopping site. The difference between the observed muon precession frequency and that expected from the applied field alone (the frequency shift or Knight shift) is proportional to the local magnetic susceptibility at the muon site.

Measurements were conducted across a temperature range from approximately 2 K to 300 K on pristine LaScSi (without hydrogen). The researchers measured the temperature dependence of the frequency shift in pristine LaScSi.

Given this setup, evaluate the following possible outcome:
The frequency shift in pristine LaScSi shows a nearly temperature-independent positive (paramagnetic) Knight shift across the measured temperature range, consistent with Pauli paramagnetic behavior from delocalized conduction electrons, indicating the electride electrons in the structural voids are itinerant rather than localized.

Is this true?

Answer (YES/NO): NO